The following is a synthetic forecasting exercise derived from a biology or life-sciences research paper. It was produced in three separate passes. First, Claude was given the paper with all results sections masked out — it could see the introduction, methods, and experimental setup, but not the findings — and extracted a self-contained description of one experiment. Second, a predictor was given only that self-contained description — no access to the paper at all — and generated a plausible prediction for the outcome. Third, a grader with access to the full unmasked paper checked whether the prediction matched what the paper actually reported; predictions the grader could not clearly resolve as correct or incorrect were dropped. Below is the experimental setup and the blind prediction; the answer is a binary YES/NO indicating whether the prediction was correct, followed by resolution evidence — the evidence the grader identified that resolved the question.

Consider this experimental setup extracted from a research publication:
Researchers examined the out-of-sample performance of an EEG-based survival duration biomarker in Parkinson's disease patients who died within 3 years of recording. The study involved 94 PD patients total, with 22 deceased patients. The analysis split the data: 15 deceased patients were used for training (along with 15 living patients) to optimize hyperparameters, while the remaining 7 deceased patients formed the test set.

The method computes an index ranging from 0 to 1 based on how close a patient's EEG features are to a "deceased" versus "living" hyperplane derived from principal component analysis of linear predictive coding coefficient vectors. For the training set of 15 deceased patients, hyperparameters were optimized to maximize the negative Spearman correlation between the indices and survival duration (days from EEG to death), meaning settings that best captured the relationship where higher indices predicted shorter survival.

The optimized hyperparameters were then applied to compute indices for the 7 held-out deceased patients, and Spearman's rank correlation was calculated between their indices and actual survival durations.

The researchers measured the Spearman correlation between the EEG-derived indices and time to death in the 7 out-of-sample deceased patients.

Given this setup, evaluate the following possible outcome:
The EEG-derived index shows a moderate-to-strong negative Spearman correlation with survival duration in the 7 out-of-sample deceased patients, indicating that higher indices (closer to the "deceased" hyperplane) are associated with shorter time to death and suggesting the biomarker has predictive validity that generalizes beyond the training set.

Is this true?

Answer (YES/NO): YES